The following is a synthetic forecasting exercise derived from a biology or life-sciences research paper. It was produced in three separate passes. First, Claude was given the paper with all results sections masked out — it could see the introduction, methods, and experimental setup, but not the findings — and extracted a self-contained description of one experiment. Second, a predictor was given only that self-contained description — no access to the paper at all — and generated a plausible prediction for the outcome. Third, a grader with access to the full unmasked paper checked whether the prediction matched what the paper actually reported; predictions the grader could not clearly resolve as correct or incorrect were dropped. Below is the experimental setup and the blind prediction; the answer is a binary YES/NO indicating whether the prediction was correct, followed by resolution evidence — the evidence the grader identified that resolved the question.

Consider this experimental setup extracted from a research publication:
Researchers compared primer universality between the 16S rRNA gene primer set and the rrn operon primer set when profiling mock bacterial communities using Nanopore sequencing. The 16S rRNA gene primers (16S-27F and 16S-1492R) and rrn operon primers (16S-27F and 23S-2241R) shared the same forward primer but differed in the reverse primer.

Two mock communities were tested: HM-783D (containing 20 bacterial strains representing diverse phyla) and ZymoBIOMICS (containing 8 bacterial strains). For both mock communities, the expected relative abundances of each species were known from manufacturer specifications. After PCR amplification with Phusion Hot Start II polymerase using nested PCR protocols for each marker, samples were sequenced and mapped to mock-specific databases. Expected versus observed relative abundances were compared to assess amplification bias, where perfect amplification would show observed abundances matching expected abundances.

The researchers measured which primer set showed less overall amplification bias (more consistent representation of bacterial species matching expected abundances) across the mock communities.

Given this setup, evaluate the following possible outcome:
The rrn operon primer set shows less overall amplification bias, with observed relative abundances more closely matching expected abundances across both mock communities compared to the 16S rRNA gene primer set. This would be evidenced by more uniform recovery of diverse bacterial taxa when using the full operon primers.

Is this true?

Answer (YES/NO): NO